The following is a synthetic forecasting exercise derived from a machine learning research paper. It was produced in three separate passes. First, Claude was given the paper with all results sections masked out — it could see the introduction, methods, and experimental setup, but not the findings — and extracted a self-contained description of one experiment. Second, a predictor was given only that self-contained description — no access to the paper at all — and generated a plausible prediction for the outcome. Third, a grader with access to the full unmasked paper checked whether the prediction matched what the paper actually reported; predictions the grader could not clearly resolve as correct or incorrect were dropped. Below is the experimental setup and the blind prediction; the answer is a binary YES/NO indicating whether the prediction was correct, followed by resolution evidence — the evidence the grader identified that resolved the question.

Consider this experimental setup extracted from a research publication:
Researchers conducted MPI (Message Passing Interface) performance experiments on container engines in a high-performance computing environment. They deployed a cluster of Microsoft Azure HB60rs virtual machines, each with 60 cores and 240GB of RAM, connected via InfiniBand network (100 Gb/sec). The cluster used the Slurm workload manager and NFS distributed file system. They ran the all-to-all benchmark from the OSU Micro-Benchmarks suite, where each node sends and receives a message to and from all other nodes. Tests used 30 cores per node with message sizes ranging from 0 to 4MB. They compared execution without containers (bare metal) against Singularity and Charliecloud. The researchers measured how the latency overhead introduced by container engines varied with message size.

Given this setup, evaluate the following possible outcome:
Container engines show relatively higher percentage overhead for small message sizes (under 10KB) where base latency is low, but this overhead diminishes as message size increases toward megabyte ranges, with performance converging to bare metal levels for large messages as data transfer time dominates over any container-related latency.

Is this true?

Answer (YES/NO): YES